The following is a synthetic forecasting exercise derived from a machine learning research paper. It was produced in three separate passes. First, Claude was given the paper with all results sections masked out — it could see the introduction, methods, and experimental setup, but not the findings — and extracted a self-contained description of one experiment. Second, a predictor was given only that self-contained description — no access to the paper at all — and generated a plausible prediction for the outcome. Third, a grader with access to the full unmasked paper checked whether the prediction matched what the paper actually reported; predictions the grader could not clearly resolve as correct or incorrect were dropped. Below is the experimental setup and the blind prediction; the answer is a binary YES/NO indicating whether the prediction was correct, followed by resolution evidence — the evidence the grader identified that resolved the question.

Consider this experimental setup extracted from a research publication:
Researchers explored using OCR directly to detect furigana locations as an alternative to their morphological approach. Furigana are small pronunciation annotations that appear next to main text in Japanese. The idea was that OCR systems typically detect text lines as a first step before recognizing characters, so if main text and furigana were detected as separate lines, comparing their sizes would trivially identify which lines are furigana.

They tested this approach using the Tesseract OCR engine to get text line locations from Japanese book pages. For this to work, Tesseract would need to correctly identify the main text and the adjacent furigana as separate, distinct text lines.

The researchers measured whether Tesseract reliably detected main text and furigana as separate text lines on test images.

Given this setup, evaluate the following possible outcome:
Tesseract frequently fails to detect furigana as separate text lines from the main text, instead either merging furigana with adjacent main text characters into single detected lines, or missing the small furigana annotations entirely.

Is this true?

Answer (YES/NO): YES